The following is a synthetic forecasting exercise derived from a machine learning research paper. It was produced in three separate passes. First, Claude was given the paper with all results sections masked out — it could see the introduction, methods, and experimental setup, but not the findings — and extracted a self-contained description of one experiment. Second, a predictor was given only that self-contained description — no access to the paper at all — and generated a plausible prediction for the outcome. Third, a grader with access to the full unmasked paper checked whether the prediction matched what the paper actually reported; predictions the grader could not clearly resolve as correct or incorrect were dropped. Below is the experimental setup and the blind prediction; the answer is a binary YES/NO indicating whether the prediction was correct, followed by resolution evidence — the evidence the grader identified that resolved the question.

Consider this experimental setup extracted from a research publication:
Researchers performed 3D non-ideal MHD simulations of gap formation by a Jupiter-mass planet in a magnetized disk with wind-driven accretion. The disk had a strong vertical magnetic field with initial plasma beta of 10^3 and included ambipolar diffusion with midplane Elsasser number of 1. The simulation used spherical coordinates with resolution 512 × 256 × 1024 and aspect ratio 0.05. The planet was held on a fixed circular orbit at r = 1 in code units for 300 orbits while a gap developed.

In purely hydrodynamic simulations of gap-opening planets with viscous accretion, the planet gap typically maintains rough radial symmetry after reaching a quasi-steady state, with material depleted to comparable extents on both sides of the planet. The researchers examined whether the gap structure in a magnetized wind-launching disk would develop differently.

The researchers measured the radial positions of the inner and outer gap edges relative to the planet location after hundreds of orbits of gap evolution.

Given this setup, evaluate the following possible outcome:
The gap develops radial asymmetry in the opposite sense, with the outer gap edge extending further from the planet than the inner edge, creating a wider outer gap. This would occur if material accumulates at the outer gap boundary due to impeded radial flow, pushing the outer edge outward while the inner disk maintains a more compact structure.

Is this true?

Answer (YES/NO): YES